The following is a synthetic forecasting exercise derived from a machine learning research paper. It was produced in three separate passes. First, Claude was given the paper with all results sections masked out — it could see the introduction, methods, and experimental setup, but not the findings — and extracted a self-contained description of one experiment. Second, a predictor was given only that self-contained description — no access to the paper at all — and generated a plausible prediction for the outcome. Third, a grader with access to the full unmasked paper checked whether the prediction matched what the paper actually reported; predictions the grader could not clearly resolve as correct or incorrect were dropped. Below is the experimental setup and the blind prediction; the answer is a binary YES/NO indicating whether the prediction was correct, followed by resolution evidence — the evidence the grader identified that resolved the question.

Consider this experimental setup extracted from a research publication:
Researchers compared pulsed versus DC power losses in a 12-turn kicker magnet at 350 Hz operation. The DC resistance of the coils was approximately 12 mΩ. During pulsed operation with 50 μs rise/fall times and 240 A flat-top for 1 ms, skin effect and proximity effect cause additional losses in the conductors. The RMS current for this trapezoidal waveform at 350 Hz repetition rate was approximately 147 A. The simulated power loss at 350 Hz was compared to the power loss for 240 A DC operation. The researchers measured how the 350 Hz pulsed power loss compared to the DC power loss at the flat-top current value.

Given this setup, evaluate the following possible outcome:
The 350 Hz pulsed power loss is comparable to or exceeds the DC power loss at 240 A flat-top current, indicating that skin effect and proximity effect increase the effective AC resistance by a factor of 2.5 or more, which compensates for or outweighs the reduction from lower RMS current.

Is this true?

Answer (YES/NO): YES